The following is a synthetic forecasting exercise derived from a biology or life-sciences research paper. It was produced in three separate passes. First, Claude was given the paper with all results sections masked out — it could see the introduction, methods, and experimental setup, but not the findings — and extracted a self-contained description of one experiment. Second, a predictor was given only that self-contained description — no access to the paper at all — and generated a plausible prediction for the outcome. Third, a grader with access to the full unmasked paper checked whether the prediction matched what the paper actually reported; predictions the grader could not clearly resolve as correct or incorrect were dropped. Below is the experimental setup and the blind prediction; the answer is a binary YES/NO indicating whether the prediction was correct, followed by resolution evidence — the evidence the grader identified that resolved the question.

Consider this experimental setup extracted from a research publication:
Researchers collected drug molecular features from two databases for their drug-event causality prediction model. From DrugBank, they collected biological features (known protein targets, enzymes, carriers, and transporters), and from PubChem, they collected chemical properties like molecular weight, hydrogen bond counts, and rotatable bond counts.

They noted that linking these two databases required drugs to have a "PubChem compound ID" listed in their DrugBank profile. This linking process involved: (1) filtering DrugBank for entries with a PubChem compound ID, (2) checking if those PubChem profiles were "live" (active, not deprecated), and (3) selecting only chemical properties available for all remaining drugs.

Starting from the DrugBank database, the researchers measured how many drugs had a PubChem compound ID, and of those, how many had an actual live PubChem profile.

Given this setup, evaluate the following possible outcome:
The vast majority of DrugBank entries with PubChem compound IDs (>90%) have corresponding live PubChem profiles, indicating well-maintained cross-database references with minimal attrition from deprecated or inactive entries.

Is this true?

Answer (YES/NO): YES